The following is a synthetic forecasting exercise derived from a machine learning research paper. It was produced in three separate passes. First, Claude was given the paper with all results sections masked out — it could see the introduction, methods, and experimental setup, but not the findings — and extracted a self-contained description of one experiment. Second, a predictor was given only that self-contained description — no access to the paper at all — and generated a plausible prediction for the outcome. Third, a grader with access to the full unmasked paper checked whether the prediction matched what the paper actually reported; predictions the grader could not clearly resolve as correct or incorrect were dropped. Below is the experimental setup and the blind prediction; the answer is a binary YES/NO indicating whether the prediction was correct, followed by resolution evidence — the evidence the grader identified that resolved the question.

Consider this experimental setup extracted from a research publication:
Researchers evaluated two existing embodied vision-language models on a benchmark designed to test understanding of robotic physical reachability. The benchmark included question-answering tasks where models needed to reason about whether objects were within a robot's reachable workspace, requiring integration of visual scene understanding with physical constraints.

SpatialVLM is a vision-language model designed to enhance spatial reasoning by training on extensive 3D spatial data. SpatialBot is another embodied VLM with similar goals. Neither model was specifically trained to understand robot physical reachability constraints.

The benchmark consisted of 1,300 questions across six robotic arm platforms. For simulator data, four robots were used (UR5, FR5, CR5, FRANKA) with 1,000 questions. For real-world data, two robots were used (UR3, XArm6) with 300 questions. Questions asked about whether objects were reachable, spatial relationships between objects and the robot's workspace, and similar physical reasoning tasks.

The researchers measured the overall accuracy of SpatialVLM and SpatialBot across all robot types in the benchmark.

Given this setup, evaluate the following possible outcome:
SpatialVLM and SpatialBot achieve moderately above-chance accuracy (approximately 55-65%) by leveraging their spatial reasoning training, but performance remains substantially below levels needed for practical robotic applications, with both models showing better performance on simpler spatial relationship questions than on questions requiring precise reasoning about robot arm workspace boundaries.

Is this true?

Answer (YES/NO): NO